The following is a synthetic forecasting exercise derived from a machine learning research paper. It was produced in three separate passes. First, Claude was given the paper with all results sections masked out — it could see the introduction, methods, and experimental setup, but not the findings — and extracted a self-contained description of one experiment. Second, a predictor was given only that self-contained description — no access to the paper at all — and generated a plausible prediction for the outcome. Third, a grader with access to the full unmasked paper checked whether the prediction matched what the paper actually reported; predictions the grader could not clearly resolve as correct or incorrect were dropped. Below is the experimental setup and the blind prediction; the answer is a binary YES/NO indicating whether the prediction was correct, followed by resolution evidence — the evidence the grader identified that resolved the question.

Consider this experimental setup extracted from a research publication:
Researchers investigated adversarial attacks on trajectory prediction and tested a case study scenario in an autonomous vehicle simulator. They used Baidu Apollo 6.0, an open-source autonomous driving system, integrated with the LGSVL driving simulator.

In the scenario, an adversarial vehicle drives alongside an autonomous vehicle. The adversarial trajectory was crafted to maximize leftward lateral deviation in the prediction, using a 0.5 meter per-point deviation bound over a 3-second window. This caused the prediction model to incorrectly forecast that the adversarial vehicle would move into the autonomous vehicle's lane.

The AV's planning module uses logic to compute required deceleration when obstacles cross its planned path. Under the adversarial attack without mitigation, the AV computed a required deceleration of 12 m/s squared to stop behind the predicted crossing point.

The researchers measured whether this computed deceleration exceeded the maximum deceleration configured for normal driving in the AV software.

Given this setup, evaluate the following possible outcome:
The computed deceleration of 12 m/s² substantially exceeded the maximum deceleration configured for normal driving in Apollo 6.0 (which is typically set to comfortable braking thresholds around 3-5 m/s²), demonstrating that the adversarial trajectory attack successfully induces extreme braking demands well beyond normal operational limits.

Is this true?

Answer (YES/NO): NO